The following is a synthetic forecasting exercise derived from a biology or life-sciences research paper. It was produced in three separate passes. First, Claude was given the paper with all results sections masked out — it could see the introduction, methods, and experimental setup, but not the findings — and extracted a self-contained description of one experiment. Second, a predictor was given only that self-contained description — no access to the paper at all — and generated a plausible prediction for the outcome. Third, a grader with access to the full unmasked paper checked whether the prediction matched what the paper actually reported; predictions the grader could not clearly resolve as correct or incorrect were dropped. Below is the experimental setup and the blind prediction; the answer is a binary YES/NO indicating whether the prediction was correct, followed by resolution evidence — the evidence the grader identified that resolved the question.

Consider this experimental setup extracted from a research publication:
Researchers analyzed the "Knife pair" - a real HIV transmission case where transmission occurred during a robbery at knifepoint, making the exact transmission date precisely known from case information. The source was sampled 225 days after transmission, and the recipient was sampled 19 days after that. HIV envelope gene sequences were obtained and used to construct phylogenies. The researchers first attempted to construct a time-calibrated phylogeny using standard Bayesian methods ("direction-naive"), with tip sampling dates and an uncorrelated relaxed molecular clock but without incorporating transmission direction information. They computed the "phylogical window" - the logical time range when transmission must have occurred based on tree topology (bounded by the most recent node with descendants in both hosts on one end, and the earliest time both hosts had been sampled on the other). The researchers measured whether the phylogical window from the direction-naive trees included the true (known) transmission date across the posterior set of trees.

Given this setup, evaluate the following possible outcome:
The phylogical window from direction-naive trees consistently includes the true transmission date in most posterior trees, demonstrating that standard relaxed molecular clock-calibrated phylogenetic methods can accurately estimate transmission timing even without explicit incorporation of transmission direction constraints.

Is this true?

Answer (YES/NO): NO